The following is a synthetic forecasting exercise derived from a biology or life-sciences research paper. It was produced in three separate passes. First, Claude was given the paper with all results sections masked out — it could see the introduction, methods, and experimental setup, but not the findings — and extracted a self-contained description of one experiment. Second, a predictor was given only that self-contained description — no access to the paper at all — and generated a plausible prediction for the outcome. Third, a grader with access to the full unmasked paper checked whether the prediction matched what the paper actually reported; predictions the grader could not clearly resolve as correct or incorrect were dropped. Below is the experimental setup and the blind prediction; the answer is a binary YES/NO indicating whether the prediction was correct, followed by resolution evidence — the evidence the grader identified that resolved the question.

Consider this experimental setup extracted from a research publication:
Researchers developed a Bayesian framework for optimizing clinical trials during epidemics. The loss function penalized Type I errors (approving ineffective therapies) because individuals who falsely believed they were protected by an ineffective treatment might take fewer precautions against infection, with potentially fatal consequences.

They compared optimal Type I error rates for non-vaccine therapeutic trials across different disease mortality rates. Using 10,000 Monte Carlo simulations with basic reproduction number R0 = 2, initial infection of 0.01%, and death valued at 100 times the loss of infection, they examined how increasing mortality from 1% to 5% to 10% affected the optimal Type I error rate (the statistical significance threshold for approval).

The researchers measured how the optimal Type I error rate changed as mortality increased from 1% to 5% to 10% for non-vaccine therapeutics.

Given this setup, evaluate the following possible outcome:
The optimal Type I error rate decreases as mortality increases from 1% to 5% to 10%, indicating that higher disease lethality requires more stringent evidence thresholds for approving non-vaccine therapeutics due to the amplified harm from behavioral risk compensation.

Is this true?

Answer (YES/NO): NO